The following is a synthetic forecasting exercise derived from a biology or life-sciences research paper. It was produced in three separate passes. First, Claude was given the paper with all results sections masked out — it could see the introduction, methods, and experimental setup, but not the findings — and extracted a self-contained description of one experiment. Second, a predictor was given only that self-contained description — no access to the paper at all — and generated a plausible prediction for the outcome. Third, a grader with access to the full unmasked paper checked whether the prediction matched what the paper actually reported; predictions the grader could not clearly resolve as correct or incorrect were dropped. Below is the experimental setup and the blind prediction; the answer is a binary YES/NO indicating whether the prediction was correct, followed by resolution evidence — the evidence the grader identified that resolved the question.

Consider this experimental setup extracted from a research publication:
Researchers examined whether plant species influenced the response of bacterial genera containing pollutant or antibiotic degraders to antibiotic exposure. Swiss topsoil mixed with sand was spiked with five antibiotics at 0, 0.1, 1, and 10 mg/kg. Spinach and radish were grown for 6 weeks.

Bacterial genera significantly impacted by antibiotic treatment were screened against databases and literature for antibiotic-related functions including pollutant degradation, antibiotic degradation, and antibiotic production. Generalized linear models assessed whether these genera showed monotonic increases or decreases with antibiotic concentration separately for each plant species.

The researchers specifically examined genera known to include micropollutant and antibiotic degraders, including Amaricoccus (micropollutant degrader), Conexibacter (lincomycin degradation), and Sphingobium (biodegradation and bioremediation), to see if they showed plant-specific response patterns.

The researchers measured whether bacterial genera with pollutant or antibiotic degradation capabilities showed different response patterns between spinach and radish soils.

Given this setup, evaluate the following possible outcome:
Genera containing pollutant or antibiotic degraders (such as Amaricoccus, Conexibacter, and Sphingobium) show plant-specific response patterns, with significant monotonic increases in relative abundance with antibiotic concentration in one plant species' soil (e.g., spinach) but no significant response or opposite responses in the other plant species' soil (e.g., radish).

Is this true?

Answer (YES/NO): YES